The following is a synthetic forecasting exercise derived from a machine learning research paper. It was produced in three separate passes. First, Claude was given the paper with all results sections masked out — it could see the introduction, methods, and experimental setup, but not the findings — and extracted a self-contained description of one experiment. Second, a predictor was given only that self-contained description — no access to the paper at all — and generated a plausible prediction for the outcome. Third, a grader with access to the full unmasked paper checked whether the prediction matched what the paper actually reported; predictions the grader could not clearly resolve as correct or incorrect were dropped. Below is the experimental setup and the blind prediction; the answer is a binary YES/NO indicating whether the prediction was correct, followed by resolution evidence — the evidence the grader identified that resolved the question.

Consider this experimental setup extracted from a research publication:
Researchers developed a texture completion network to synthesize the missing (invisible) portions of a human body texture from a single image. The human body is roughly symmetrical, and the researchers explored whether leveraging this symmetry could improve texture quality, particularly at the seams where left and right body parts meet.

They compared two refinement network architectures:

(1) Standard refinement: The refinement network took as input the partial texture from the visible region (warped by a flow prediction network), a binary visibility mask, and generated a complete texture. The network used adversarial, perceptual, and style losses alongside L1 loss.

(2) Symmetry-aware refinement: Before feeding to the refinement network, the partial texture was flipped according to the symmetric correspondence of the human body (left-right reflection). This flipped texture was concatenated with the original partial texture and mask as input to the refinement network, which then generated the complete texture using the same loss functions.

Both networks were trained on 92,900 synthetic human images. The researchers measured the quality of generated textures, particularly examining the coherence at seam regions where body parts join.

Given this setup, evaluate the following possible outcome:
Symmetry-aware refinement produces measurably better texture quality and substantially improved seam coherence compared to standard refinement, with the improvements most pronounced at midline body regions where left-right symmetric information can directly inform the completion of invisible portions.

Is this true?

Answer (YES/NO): YES